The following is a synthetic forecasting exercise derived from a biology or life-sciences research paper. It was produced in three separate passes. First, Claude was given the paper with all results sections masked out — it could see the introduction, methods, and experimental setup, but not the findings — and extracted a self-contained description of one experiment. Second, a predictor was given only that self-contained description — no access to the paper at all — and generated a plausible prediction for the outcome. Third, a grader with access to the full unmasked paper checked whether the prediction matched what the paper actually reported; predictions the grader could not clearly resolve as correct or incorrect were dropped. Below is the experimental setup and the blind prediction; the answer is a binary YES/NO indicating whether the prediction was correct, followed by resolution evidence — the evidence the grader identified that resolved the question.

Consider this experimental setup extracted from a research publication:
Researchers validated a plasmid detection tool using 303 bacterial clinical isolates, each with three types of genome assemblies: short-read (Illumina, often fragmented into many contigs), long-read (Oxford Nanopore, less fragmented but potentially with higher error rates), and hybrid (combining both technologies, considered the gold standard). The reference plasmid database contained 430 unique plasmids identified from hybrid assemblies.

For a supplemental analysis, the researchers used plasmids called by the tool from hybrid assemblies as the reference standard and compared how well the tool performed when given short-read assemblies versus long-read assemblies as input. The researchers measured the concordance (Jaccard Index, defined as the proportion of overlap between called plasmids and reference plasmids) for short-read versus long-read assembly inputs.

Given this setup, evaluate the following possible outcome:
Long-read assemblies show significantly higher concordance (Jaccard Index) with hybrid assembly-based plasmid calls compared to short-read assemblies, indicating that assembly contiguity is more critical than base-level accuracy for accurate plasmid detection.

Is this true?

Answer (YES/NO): NO